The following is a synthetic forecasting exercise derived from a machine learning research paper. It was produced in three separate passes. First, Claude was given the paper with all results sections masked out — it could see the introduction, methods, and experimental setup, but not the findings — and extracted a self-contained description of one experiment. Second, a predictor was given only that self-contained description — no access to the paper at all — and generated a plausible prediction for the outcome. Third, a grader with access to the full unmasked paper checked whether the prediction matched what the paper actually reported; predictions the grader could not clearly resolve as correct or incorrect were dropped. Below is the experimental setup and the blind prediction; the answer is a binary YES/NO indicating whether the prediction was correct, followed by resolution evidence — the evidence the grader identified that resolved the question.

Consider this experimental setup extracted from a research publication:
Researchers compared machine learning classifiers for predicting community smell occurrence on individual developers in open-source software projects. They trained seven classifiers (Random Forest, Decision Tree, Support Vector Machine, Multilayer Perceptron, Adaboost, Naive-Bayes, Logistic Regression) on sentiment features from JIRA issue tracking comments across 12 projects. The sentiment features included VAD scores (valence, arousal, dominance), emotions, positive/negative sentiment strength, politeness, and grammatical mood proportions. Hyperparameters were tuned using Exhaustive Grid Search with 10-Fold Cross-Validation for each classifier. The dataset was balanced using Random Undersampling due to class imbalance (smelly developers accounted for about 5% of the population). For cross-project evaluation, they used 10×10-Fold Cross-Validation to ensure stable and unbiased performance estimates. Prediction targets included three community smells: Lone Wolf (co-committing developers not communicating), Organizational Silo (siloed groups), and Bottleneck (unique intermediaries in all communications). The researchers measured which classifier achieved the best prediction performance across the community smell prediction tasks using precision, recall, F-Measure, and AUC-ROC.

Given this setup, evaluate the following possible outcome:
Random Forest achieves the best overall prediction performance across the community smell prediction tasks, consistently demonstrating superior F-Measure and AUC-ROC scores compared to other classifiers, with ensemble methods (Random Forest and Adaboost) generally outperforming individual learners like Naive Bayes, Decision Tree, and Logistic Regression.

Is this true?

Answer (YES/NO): NO